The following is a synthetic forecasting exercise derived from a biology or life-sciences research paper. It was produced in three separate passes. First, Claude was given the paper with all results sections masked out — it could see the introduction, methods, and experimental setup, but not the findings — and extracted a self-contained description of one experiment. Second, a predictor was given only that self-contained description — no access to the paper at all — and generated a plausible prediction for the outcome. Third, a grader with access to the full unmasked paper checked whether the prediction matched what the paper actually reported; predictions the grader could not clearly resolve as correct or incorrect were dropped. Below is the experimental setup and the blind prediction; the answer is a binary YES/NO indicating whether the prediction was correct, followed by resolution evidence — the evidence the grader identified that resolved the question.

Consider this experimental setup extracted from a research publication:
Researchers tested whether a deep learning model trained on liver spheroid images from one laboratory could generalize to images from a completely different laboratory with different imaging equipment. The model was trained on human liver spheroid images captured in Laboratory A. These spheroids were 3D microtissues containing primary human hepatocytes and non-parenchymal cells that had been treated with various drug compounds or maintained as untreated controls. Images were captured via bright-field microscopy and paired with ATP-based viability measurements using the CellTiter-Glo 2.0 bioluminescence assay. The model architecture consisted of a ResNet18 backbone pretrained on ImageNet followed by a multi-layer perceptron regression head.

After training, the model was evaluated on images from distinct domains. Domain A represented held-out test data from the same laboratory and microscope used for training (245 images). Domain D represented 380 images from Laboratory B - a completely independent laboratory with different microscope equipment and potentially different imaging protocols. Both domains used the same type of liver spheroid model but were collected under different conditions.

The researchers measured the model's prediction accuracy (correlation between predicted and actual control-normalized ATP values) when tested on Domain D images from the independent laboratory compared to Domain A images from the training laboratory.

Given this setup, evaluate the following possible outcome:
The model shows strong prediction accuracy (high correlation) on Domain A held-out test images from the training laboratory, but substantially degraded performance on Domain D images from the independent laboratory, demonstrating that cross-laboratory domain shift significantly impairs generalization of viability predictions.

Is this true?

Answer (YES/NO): NO